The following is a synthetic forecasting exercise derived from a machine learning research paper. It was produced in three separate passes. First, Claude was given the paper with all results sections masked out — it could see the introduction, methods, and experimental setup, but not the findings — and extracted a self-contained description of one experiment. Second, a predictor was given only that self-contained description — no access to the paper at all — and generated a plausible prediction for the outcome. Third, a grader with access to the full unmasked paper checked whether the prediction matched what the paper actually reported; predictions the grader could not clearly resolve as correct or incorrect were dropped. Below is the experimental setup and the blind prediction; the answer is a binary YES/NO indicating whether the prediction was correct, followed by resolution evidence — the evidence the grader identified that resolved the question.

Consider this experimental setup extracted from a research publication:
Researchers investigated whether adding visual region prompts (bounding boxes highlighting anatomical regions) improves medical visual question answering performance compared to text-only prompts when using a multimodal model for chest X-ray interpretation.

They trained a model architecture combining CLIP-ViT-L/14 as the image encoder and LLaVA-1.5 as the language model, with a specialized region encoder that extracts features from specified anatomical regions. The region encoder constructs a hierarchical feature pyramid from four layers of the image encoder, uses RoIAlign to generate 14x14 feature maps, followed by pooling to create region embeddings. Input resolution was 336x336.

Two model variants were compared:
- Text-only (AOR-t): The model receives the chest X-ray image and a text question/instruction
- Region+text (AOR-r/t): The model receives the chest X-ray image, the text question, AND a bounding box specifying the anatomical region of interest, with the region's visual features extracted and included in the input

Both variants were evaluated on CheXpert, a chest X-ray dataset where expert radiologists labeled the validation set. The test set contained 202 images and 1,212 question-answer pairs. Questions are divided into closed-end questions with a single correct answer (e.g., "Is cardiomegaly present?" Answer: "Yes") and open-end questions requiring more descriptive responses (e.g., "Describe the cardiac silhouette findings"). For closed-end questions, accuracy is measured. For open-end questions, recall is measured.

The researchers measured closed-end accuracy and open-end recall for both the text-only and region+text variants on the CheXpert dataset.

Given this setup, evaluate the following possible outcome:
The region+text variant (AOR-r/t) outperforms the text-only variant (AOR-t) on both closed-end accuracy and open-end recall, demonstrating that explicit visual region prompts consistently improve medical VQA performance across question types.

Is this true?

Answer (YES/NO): NO